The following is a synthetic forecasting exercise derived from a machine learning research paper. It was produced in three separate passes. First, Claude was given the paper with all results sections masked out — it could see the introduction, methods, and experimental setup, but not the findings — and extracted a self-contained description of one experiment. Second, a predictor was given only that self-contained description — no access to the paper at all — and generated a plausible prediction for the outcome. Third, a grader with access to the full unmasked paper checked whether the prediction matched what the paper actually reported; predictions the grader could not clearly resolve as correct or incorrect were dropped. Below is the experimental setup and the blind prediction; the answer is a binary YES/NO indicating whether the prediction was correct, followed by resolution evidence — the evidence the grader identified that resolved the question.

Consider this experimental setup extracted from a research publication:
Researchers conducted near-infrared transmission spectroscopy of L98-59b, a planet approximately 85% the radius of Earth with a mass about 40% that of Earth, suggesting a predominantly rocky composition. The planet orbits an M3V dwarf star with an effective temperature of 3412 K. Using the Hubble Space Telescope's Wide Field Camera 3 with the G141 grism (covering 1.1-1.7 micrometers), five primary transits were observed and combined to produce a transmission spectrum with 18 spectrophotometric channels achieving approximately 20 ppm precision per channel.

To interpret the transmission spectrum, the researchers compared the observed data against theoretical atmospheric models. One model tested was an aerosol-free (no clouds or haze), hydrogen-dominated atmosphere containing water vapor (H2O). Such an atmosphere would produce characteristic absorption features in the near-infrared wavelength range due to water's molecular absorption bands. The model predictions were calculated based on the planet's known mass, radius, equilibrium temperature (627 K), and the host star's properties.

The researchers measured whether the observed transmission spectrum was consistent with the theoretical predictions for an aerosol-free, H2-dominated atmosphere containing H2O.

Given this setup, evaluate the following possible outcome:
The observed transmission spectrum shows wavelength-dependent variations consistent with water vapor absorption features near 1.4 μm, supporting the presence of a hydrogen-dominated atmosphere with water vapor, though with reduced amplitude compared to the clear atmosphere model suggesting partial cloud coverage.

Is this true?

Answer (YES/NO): NO